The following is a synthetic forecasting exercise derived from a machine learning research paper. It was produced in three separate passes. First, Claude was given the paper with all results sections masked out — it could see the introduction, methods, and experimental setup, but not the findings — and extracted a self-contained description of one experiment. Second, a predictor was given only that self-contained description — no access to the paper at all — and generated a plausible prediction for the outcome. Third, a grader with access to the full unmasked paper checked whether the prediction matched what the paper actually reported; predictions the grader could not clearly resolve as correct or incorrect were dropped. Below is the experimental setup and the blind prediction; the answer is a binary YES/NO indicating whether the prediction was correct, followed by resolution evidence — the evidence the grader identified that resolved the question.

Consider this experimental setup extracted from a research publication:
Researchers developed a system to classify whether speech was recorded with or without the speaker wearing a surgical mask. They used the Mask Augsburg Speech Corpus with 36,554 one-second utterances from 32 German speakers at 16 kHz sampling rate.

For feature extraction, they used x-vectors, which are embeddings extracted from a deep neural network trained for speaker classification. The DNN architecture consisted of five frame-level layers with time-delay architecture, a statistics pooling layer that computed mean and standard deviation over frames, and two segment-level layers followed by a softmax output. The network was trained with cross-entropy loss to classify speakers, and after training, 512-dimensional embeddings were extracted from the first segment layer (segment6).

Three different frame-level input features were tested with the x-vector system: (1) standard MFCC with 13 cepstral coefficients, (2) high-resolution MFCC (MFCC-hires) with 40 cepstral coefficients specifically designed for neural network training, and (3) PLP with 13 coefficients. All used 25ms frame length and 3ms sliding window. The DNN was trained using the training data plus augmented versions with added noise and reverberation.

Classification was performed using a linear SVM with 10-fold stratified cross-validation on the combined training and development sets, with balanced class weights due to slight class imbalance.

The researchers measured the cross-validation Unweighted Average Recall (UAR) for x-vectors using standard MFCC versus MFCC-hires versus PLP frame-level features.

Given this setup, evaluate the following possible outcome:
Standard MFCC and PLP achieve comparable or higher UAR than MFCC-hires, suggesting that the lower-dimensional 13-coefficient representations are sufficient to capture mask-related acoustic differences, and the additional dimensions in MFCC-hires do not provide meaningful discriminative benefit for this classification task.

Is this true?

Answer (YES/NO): NO